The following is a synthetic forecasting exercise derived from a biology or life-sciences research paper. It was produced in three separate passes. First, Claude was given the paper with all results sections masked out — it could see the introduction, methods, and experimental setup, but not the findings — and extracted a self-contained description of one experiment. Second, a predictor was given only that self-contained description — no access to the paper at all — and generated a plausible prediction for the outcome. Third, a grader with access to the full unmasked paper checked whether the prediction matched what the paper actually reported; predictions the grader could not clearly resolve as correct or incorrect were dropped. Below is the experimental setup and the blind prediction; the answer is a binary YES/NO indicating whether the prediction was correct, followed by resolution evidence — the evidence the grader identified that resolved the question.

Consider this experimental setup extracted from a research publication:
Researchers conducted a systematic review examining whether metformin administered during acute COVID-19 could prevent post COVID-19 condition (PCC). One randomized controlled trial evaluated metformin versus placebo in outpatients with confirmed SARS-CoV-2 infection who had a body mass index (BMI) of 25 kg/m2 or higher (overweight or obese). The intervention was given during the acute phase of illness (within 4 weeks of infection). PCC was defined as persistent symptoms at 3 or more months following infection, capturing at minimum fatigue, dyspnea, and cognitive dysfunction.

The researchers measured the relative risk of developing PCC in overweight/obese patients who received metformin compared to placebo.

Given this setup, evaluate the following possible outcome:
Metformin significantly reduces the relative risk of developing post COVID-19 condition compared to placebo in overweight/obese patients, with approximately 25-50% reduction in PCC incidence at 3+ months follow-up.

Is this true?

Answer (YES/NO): YES